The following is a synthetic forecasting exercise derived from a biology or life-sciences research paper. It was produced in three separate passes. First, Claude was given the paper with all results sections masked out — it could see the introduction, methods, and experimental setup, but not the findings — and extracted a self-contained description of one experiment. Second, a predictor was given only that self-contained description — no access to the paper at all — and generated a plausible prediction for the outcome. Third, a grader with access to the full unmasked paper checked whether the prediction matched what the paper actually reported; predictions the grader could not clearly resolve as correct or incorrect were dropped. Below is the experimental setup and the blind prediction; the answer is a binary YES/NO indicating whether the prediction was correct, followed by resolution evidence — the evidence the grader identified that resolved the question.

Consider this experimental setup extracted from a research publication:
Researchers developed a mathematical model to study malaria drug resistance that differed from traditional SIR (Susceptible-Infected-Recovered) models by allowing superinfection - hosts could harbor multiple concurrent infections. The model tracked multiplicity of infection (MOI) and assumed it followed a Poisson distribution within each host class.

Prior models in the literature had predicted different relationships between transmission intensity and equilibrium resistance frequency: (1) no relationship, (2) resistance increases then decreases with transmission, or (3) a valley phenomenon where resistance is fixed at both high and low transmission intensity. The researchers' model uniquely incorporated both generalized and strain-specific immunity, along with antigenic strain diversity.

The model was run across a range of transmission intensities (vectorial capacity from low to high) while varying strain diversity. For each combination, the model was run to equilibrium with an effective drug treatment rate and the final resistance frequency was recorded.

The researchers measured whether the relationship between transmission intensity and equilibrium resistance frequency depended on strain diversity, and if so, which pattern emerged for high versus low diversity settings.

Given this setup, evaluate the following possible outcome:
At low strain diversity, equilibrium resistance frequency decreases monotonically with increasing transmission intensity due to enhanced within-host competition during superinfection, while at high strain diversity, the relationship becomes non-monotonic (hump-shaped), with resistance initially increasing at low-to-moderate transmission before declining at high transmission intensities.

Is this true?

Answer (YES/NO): NO